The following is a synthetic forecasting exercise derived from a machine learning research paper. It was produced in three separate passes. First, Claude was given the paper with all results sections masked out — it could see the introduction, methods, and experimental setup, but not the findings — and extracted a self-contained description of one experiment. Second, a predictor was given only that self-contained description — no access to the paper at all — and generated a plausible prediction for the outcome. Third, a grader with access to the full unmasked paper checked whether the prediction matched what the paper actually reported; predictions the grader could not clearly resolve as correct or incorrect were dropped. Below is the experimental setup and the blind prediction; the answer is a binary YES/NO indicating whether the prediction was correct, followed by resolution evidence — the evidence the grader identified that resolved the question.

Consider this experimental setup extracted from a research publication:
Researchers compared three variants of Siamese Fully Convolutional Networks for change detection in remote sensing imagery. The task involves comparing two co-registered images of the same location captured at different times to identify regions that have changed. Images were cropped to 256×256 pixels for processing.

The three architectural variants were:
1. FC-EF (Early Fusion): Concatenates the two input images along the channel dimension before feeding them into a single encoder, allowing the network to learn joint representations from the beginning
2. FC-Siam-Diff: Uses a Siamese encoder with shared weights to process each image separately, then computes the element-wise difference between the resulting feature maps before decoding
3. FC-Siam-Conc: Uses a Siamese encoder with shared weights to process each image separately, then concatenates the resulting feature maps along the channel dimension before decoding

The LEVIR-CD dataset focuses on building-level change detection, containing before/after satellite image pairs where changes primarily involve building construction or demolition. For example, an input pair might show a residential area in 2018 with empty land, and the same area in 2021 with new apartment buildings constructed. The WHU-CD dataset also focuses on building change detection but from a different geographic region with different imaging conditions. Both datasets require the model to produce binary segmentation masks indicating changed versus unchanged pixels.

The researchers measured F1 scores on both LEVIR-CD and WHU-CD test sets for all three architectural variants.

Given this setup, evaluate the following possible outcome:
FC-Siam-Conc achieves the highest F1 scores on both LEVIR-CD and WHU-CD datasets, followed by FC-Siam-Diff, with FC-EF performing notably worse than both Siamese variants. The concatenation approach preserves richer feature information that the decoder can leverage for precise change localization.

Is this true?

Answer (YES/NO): NO